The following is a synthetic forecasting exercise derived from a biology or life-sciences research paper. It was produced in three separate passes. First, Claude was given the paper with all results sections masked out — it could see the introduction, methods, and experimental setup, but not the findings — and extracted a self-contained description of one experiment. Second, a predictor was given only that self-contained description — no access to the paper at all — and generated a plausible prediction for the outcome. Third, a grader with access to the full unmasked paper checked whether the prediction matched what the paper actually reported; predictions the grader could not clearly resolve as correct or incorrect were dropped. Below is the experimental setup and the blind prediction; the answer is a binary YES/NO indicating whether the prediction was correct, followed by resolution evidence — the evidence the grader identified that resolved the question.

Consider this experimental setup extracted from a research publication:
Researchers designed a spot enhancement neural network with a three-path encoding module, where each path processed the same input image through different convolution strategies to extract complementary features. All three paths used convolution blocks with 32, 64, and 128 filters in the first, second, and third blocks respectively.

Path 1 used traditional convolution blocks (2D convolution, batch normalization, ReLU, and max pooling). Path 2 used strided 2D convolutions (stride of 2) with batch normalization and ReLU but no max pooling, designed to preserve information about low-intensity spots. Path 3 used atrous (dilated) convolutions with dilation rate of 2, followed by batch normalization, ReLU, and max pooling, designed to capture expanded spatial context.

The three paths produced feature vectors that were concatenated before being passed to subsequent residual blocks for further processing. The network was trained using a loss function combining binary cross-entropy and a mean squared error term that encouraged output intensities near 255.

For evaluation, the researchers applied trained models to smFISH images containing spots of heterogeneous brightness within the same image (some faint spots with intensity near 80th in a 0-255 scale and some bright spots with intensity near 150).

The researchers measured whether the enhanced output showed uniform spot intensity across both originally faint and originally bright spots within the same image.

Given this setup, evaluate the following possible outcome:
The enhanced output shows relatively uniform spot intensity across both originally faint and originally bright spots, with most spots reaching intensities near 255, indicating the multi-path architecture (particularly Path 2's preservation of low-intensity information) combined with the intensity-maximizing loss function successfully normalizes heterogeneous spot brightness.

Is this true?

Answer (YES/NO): YES